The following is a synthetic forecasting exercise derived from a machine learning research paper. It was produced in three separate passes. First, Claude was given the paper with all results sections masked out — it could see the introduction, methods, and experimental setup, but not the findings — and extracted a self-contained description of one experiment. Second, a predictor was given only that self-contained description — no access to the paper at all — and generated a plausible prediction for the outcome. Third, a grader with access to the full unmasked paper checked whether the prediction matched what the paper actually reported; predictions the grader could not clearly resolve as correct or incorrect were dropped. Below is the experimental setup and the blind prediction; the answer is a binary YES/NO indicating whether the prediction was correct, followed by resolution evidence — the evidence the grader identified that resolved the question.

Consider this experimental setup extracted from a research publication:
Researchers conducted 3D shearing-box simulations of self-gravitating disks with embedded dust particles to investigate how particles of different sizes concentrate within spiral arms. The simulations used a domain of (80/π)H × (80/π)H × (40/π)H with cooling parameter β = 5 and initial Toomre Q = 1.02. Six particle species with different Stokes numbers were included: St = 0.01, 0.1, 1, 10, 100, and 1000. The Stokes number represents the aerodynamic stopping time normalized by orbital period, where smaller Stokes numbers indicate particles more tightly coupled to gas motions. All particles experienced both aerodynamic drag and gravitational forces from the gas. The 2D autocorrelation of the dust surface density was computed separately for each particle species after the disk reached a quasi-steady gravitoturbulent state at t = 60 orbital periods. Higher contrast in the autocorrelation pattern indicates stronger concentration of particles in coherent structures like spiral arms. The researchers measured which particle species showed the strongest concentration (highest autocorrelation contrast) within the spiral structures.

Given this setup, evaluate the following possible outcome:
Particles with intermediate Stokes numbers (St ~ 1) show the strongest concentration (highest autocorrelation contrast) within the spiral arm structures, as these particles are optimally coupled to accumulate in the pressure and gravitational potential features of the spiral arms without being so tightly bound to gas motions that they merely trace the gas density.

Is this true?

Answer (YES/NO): YES